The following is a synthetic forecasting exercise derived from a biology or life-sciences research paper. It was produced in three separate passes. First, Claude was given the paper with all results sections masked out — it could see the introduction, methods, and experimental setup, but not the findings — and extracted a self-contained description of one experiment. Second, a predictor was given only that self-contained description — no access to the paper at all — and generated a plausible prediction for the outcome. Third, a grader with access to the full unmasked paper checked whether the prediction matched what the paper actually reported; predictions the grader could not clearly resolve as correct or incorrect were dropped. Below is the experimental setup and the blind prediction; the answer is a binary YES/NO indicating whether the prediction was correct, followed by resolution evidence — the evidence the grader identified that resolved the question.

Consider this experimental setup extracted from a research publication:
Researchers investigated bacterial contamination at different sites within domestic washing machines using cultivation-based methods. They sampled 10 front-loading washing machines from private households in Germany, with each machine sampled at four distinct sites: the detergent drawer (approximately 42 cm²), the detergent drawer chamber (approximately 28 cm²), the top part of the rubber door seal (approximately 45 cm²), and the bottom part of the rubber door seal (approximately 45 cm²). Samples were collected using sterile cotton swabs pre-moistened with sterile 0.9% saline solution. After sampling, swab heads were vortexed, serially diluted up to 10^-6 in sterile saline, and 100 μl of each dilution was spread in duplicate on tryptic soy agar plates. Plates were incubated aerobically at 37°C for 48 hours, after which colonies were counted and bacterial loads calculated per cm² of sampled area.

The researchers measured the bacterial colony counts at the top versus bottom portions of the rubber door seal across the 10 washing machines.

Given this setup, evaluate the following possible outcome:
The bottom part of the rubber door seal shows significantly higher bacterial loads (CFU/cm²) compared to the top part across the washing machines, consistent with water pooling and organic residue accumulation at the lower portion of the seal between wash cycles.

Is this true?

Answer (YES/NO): YES